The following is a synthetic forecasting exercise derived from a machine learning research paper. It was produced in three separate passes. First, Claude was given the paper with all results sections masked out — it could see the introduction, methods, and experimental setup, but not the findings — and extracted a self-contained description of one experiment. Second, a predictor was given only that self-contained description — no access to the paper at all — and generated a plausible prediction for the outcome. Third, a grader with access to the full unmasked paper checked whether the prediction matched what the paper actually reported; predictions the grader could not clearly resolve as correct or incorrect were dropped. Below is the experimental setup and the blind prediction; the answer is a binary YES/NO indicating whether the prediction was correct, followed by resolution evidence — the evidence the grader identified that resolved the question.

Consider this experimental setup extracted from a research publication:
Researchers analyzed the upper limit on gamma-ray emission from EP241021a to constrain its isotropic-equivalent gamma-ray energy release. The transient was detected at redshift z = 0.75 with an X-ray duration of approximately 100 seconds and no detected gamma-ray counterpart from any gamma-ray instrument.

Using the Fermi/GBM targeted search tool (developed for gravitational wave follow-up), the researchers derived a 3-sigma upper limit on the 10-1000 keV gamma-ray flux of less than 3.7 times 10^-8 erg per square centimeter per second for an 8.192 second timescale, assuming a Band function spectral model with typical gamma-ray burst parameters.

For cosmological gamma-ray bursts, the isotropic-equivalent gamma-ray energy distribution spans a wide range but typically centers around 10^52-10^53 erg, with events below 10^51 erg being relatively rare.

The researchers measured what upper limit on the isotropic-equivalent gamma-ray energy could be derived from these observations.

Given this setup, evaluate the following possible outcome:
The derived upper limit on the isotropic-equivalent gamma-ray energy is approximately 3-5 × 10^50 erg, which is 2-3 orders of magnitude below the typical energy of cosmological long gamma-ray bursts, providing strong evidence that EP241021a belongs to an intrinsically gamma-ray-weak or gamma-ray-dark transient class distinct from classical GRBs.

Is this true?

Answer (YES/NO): NO